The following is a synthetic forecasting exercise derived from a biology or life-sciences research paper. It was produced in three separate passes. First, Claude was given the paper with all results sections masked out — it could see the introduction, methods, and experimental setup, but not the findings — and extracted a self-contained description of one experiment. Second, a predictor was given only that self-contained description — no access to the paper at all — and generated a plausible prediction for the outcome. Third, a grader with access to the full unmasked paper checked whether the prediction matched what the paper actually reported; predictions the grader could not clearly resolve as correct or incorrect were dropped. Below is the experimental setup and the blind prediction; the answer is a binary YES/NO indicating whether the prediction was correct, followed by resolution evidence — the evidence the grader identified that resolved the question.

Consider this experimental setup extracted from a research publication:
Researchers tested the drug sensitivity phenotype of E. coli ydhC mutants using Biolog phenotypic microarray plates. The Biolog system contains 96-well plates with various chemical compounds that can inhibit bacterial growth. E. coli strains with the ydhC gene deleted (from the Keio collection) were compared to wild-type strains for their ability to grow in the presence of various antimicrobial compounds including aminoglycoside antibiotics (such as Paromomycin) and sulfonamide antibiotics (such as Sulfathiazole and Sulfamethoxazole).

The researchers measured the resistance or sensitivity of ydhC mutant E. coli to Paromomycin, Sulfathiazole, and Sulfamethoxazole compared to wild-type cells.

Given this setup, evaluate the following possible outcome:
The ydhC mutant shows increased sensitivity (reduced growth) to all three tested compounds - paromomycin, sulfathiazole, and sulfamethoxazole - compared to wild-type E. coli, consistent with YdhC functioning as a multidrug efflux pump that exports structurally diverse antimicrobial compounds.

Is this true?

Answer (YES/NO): NO